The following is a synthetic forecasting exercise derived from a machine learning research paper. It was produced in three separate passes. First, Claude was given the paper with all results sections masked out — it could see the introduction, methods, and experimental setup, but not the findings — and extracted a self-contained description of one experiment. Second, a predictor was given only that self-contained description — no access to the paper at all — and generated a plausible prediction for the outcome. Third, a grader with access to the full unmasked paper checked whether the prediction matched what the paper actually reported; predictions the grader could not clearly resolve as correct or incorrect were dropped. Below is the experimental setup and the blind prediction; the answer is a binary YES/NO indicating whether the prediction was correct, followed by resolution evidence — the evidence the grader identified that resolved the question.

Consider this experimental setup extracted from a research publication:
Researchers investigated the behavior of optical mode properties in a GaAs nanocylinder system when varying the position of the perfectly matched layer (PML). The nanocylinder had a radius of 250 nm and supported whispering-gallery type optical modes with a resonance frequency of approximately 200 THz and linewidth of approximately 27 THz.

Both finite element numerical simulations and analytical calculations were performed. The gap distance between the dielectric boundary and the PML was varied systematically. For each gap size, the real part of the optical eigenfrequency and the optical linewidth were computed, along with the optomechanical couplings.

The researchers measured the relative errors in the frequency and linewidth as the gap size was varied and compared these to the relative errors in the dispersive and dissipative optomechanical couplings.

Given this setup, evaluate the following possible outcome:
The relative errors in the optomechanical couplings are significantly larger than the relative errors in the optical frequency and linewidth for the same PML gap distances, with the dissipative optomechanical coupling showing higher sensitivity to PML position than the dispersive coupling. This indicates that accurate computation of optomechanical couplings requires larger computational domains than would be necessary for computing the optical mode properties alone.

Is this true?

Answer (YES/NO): NO